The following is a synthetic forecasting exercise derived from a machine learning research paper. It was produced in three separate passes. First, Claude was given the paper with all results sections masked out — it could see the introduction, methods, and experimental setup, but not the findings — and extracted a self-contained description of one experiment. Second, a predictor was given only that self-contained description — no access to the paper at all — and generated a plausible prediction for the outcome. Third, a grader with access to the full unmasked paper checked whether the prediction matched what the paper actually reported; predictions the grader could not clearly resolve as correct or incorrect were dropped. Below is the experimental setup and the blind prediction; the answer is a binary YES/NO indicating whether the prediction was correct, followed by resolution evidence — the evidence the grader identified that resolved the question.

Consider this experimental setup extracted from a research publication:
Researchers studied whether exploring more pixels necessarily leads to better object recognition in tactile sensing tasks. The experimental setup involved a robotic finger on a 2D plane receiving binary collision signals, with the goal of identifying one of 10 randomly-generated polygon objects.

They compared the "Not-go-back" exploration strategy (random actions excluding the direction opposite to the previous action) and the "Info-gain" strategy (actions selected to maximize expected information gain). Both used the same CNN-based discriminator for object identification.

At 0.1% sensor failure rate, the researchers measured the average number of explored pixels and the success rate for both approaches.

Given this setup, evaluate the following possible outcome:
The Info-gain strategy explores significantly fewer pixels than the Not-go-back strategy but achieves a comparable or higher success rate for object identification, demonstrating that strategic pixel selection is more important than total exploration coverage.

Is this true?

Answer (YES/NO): NO